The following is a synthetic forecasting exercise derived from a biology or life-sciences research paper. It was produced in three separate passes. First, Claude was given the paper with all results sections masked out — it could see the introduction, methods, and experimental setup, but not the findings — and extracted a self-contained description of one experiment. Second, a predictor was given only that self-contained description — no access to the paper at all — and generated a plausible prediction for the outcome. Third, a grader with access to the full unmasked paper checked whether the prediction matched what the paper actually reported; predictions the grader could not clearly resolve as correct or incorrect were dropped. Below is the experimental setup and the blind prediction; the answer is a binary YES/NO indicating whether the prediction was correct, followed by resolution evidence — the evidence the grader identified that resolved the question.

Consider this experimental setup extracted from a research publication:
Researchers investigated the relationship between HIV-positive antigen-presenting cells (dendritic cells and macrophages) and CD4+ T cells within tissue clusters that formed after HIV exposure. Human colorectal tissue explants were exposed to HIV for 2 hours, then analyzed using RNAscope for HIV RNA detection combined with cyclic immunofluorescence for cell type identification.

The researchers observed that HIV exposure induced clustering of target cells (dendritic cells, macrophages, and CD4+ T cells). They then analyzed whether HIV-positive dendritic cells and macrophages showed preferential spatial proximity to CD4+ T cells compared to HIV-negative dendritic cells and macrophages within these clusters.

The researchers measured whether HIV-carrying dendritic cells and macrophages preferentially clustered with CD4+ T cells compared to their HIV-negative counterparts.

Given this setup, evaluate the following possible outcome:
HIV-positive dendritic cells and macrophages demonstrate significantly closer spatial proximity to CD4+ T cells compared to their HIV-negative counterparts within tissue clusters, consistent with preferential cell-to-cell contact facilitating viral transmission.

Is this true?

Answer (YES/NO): YES